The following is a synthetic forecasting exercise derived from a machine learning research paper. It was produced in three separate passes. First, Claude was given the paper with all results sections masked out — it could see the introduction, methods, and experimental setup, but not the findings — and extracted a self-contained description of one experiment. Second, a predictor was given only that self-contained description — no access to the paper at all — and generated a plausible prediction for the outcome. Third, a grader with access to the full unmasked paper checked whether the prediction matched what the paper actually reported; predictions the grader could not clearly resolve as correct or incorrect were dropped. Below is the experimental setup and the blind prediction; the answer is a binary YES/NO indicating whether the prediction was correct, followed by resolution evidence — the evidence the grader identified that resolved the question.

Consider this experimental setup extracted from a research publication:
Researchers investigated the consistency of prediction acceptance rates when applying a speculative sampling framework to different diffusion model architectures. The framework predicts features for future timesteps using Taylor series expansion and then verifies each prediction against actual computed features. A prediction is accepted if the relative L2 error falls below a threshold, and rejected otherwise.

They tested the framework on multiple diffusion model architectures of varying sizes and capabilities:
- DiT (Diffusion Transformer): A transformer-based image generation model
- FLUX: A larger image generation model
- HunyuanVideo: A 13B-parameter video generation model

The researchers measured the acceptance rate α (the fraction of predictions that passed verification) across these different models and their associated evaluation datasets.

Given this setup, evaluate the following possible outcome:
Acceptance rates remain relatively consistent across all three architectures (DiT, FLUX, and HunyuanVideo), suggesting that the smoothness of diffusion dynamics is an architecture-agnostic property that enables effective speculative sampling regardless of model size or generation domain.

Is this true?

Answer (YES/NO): YES